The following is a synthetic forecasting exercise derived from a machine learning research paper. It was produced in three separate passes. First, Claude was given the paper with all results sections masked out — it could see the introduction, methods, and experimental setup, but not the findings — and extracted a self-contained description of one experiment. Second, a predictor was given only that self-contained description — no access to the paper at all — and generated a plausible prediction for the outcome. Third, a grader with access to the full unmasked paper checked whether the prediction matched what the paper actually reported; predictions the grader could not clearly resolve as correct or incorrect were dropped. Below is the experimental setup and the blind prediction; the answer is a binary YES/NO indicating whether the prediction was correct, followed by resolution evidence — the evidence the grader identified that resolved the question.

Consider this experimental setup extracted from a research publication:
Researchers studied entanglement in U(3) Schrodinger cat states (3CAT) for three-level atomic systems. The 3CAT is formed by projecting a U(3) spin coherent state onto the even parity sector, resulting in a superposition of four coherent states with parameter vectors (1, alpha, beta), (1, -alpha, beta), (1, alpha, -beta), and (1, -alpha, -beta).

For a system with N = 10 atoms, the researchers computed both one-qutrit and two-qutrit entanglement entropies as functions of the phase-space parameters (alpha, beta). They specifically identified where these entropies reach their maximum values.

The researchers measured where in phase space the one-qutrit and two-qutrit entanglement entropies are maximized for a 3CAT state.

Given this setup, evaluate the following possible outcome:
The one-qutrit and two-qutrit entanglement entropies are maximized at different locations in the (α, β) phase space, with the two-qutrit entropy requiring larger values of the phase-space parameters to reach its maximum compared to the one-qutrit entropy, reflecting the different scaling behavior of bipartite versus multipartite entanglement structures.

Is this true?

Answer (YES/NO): NO